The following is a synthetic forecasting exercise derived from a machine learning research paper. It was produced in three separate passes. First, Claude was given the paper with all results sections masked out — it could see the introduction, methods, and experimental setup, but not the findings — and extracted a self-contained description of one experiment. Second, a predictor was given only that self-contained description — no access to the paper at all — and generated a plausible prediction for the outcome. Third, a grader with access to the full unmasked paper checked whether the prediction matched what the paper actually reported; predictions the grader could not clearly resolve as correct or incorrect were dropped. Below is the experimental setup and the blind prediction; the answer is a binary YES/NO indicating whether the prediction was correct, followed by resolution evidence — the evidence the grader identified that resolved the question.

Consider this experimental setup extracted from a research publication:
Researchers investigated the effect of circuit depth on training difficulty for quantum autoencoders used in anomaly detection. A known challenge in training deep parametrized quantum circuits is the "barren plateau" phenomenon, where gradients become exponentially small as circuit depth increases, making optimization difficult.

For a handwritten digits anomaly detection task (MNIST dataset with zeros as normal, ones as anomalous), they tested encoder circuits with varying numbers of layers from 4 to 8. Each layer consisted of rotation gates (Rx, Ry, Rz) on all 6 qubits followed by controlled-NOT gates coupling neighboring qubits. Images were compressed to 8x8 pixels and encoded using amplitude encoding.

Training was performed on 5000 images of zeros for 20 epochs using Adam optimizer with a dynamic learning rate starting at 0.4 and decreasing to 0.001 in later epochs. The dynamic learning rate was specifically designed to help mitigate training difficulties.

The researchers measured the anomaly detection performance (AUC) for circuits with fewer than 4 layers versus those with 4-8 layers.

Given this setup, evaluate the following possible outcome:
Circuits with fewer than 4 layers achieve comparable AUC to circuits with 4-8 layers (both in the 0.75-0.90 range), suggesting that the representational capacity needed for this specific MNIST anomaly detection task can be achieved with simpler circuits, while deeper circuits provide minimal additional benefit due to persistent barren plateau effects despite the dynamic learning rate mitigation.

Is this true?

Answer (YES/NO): NO